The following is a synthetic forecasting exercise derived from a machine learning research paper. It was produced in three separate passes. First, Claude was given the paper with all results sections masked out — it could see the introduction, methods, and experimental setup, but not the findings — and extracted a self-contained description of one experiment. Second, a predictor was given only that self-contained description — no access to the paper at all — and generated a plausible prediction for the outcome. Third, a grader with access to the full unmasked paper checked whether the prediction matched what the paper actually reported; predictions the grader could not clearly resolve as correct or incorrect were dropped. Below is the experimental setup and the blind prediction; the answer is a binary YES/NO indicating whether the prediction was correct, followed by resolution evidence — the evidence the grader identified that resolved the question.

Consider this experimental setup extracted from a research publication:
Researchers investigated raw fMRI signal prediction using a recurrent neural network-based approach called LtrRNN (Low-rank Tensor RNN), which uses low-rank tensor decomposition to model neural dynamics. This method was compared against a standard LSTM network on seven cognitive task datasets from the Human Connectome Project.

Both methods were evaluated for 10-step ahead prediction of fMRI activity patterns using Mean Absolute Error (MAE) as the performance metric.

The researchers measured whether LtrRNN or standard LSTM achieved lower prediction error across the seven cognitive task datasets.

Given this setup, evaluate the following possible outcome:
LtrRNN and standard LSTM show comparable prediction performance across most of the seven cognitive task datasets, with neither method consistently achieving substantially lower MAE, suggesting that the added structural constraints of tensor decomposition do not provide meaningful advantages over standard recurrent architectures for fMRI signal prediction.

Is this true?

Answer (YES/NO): NO